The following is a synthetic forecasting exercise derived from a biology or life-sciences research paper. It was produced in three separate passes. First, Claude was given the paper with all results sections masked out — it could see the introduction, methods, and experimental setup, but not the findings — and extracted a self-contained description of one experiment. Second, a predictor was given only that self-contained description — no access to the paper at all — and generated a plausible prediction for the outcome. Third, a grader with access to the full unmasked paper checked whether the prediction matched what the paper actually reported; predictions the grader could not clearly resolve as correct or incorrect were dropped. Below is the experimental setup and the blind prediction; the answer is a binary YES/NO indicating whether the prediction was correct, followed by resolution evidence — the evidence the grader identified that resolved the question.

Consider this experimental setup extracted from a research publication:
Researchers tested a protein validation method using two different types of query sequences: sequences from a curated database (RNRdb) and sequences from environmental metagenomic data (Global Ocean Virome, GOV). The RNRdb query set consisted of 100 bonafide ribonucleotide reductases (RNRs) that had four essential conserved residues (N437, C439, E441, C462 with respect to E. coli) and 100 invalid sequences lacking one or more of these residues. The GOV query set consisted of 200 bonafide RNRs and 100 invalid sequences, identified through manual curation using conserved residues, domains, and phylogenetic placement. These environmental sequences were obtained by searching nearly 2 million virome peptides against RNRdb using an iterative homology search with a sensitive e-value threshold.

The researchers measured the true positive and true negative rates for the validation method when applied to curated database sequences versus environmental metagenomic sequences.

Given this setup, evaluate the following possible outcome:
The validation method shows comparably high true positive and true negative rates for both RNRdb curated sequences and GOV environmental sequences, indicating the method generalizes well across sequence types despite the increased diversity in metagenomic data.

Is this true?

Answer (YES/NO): YES